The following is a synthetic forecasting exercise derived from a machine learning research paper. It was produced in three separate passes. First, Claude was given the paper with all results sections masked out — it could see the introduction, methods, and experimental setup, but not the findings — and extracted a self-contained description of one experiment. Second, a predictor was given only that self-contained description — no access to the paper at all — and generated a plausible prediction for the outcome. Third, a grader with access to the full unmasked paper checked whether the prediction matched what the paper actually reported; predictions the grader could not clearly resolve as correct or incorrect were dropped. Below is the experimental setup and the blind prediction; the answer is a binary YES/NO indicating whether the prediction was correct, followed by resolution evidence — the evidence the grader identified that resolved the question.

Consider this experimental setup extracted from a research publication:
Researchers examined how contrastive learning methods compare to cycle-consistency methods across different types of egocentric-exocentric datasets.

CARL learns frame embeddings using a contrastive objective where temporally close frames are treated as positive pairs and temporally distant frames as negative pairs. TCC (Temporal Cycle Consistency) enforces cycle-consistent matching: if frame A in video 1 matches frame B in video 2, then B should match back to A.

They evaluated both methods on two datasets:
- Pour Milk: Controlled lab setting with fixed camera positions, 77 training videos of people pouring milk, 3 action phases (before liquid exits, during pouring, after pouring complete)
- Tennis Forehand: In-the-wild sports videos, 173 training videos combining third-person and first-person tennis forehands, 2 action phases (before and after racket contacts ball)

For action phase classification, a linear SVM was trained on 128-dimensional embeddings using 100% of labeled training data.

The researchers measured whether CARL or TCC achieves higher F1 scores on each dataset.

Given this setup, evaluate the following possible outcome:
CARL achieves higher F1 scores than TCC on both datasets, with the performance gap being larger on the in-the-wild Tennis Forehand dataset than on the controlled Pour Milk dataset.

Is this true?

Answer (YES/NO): NO